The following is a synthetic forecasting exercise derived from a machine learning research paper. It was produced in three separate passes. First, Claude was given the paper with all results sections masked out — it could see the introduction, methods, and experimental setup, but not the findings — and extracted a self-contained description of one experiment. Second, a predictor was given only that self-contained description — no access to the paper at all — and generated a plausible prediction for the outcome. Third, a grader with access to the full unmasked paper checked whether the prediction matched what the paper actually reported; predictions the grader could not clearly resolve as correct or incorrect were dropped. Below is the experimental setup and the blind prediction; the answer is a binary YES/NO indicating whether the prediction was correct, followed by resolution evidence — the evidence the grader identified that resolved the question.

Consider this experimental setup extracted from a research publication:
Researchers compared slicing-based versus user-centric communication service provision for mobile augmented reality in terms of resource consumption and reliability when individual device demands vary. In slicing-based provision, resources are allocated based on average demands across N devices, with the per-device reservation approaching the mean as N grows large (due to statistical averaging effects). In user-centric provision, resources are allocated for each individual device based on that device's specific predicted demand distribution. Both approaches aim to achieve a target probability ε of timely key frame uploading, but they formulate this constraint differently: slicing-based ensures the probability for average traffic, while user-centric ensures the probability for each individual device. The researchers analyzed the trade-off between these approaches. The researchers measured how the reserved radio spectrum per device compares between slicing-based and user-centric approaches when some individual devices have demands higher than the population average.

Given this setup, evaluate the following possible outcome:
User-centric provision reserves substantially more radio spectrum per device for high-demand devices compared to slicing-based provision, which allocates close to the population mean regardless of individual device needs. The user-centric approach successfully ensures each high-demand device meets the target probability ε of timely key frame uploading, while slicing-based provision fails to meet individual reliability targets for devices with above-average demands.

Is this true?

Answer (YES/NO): NO